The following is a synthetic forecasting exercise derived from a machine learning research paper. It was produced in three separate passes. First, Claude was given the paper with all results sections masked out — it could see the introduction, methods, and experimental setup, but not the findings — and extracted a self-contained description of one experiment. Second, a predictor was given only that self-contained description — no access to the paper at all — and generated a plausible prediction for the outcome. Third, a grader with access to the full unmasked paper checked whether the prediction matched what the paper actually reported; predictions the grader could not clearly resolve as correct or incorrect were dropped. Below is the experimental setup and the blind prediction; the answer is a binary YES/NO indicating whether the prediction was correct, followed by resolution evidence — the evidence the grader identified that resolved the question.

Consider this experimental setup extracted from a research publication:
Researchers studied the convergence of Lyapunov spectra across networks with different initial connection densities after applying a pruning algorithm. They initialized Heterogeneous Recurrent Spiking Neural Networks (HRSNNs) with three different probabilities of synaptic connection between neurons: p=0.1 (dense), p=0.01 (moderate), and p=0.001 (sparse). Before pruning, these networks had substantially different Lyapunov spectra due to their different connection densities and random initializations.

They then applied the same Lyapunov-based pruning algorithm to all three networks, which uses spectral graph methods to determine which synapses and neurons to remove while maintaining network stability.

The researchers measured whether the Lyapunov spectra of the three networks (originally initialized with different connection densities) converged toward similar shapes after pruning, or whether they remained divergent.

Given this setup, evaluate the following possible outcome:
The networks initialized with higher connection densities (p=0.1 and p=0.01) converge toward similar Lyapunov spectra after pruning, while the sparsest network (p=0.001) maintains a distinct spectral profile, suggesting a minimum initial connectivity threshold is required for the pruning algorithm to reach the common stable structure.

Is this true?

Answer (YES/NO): NO